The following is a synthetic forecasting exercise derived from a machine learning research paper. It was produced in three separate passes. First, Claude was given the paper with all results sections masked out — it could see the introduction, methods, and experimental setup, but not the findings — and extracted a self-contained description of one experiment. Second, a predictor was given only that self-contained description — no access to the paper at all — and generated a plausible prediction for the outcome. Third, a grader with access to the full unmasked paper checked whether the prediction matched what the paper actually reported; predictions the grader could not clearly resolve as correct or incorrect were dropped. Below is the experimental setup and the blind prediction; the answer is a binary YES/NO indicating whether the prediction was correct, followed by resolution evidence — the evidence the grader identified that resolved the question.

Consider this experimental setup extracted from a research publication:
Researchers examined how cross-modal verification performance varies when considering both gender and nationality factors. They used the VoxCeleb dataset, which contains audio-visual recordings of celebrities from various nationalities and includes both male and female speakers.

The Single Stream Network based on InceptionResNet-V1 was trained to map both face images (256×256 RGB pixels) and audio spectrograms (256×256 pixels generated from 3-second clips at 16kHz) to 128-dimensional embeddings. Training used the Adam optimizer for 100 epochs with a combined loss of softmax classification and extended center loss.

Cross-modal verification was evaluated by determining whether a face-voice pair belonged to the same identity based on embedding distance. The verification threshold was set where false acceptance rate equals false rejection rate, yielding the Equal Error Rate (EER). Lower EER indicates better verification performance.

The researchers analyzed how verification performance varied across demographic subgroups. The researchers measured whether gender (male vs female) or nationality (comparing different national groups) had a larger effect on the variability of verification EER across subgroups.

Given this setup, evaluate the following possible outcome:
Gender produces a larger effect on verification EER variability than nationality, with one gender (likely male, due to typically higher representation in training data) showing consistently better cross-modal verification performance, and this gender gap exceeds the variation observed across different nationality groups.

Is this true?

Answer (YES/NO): NO